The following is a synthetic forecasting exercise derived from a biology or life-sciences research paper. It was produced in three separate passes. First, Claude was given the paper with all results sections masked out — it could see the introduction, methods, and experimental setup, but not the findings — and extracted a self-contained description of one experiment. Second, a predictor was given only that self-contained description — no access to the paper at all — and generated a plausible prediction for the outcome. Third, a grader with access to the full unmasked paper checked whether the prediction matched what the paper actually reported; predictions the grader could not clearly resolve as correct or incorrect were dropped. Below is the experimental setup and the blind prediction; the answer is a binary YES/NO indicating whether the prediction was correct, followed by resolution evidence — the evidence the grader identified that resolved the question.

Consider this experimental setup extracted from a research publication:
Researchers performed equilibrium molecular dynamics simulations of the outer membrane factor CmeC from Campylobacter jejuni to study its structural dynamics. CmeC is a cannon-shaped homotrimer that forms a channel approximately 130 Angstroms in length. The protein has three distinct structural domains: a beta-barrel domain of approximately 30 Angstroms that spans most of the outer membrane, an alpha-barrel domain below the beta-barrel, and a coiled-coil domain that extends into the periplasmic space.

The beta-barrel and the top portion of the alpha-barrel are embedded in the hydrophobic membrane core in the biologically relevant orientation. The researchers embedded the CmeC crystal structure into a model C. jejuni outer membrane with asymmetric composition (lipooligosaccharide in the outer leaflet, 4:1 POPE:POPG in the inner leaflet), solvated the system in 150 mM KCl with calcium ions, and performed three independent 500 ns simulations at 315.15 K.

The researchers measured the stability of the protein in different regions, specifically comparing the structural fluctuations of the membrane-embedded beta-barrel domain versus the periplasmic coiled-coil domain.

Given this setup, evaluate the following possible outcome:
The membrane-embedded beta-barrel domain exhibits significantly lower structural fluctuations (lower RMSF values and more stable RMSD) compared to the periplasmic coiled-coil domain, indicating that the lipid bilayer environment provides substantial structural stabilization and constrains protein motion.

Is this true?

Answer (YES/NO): NO